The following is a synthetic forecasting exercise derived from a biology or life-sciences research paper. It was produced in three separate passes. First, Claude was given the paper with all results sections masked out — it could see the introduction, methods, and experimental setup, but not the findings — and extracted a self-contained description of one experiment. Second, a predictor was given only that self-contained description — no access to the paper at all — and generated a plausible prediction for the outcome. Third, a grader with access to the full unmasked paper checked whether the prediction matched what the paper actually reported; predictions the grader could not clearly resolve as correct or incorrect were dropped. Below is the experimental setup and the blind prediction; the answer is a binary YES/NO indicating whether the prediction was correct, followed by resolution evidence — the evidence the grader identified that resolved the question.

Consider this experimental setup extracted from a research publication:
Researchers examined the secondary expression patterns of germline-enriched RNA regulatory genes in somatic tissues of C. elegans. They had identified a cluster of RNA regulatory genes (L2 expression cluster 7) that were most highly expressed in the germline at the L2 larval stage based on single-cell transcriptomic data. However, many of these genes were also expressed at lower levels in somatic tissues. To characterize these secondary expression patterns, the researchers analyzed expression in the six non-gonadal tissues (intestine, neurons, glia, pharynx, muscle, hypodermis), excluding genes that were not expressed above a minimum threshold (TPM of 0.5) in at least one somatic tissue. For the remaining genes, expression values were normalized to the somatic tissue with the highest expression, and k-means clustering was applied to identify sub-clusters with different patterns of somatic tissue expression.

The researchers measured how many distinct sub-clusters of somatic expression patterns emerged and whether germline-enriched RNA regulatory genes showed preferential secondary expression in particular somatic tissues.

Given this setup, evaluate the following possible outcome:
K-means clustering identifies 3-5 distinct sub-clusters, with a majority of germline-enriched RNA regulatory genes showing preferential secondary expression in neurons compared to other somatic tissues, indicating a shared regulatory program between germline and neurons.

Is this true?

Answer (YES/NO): NO